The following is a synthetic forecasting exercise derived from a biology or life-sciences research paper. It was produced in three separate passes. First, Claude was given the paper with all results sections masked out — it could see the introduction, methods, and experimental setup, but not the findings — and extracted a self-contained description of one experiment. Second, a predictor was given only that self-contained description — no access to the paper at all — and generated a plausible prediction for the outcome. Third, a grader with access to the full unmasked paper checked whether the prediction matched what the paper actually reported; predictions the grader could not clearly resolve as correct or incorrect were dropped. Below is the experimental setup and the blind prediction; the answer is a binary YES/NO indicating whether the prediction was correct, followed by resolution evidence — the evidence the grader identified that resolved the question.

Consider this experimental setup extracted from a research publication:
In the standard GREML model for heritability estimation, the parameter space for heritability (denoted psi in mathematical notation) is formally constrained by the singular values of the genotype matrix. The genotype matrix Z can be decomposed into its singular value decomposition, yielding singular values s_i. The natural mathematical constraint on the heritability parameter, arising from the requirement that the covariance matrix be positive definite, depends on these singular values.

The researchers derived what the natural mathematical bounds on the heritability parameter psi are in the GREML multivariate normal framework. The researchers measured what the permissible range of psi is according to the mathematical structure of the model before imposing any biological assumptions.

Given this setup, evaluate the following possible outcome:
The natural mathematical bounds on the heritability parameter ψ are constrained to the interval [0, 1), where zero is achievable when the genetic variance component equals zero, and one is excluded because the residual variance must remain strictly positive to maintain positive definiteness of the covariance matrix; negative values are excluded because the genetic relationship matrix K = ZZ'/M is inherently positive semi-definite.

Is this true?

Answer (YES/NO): NO